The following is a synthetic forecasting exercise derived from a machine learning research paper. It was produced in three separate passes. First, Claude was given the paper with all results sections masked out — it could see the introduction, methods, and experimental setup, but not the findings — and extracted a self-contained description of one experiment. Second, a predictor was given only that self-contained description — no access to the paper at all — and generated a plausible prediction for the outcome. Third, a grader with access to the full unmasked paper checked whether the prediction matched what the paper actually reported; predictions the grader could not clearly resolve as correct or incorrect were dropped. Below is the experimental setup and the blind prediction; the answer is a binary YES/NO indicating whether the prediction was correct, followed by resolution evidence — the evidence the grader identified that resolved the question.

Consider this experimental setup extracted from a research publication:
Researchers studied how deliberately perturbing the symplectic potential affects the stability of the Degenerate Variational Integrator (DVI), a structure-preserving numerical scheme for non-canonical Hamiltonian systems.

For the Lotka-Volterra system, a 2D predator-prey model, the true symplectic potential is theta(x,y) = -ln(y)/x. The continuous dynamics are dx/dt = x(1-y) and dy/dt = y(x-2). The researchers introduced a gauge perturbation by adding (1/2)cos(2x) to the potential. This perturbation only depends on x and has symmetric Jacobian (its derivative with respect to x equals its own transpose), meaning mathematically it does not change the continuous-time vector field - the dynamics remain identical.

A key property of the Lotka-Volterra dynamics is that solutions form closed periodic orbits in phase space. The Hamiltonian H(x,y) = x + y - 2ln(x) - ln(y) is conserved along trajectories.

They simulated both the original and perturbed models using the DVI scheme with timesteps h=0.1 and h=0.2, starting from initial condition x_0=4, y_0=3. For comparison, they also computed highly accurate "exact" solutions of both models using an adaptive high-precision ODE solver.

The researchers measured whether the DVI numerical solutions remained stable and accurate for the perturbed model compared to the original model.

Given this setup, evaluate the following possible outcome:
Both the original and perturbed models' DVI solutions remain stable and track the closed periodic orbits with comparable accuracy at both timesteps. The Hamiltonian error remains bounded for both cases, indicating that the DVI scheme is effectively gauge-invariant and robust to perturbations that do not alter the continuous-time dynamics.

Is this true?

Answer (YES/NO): NO